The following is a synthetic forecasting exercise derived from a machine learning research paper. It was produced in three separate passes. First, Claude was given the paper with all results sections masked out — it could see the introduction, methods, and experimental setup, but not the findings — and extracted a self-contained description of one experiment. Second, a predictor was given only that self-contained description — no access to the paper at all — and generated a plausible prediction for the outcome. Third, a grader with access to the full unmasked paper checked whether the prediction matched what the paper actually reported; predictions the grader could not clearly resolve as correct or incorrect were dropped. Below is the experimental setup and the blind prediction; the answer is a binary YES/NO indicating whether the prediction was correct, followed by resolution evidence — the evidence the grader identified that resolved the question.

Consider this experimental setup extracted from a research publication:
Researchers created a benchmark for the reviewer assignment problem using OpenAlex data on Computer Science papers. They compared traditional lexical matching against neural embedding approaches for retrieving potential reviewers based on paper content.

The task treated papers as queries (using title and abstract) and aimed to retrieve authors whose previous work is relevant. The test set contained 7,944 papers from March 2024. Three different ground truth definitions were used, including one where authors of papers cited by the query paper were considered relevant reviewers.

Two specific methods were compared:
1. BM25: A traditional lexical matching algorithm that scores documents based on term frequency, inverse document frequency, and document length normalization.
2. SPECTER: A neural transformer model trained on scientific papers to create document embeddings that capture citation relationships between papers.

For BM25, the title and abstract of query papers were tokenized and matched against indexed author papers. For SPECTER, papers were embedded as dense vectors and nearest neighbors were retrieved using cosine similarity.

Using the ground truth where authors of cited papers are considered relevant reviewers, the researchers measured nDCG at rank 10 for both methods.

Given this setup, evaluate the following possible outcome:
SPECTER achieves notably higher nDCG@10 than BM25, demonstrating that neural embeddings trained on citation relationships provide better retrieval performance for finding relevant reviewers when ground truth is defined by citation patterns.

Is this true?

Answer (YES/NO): NO